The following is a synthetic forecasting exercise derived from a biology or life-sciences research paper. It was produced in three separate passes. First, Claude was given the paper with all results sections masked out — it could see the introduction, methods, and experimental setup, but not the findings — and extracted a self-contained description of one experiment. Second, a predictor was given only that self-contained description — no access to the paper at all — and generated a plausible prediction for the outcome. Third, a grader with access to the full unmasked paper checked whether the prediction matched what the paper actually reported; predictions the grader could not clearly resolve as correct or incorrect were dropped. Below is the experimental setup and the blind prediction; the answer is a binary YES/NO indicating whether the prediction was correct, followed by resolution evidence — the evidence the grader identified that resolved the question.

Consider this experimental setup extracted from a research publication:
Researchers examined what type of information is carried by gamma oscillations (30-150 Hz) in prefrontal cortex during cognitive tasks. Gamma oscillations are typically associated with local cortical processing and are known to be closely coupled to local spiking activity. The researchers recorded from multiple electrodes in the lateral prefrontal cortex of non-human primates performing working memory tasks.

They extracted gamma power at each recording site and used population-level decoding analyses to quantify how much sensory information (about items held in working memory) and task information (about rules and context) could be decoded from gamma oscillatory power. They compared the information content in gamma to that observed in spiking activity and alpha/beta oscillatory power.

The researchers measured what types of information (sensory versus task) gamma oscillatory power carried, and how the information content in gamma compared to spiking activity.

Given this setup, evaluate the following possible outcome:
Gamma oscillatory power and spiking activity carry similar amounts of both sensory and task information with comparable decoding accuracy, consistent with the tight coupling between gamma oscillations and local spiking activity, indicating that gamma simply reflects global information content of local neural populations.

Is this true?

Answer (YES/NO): NO